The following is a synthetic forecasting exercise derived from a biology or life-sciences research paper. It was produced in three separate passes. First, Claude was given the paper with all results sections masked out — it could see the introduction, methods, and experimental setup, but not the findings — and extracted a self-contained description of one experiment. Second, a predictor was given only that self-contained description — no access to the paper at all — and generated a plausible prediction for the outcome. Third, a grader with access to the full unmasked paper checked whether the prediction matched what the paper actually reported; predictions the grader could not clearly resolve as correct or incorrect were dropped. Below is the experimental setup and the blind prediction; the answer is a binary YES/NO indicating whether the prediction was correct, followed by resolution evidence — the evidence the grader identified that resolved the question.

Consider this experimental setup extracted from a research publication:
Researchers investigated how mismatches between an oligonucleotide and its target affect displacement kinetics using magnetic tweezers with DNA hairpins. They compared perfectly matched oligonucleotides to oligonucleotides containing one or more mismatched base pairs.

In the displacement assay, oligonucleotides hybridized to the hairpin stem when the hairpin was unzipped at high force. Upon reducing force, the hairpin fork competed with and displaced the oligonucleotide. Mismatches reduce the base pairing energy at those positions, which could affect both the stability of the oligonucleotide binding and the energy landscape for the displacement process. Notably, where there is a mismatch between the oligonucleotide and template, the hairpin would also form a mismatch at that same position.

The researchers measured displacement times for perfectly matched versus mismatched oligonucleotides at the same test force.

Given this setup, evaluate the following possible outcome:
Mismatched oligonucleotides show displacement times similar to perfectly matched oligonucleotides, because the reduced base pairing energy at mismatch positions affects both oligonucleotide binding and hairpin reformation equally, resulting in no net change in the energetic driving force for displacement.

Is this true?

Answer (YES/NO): NO